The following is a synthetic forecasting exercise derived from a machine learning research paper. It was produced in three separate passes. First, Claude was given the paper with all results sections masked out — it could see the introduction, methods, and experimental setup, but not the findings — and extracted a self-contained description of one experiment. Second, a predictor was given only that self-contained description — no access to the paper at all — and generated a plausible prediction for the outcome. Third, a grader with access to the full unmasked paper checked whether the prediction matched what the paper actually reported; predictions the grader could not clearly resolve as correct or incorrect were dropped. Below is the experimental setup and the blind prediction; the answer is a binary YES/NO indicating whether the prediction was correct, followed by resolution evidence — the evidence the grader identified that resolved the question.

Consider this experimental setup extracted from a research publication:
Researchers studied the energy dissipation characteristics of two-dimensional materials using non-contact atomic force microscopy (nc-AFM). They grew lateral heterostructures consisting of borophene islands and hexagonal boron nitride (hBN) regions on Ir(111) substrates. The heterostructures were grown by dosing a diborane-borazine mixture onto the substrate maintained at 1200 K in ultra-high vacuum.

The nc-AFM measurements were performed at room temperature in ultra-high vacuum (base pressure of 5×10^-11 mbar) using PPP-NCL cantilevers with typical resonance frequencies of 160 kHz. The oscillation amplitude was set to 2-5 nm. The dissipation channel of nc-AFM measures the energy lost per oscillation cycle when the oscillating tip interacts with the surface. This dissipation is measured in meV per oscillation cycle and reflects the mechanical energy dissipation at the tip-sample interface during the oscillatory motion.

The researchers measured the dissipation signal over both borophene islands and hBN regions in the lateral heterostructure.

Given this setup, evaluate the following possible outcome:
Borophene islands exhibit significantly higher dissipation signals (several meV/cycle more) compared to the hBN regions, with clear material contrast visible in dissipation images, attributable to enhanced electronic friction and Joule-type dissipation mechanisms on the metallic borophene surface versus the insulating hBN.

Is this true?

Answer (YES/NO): NO